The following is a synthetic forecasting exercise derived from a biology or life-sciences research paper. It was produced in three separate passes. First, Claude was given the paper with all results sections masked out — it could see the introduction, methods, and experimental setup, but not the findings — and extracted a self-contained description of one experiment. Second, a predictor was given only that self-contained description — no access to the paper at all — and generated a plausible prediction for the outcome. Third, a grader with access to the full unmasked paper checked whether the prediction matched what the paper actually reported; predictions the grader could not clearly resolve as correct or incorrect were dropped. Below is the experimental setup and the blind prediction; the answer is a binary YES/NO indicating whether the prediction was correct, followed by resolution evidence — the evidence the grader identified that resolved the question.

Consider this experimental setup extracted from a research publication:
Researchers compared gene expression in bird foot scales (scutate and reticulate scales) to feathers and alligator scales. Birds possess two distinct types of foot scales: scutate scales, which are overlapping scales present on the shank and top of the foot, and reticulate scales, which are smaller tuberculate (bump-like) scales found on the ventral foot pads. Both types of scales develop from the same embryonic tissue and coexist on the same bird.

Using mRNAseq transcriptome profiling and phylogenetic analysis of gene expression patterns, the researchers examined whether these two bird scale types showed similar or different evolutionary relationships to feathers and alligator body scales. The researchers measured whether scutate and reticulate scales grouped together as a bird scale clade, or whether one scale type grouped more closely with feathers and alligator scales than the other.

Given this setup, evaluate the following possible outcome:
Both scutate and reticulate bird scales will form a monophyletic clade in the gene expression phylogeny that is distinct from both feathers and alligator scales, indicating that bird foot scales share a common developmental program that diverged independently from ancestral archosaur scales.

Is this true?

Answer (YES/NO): NO